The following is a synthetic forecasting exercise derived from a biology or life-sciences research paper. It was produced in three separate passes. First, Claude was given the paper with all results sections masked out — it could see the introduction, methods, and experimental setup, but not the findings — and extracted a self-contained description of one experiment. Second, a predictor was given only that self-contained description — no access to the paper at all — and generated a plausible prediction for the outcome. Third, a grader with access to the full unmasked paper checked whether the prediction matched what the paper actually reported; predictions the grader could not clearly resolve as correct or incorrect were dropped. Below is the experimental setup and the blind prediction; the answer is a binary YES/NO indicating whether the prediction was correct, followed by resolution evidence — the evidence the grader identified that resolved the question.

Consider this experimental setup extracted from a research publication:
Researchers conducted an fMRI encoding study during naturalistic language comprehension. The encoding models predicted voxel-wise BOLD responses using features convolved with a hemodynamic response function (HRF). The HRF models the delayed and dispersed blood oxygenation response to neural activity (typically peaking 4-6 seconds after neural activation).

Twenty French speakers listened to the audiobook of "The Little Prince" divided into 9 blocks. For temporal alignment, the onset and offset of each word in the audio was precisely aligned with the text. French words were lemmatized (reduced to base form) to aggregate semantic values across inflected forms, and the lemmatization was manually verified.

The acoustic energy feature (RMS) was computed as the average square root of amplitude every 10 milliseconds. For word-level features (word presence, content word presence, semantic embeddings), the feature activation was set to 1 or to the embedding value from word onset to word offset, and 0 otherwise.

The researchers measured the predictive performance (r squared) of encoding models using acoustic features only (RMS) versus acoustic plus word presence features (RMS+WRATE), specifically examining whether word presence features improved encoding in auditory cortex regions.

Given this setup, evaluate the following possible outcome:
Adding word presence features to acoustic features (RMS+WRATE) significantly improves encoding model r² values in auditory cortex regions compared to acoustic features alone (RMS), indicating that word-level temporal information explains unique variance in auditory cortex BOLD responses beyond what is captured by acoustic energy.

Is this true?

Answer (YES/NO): NO